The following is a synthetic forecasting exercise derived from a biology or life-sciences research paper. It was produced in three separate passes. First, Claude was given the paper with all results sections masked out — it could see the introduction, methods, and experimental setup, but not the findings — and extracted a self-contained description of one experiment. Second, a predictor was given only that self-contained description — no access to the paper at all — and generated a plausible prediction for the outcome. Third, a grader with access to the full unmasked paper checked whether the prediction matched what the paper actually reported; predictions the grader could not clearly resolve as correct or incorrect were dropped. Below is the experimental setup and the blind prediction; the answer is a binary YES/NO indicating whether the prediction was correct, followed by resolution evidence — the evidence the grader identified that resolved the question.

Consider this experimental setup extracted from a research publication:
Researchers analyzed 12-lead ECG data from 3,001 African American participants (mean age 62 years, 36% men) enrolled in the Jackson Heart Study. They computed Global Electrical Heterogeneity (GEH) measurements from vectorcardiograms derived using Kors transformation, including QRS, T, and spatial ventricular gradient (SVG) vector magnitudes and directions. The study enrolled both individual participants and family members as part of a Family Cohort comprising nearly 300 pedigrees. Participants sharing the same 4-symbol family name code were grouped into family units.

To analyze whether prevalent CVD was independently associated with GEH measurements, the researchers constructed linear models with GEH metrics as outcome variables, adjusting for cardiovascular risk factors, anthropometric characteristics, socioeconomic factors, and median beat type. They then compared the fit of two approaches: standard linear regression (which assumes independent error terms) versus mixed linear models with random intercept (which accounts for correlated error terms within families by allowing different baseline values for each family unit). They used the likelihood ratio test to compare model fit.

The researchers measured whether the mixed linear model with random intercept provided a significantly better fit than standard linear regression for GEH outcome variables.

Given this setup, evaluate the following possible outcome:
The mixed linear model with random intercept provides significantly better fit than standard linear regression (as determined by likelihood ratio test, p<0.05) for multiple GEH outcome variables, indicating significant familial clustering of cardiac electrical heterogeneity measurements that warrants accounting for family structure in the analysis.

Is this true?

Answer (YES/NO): NO